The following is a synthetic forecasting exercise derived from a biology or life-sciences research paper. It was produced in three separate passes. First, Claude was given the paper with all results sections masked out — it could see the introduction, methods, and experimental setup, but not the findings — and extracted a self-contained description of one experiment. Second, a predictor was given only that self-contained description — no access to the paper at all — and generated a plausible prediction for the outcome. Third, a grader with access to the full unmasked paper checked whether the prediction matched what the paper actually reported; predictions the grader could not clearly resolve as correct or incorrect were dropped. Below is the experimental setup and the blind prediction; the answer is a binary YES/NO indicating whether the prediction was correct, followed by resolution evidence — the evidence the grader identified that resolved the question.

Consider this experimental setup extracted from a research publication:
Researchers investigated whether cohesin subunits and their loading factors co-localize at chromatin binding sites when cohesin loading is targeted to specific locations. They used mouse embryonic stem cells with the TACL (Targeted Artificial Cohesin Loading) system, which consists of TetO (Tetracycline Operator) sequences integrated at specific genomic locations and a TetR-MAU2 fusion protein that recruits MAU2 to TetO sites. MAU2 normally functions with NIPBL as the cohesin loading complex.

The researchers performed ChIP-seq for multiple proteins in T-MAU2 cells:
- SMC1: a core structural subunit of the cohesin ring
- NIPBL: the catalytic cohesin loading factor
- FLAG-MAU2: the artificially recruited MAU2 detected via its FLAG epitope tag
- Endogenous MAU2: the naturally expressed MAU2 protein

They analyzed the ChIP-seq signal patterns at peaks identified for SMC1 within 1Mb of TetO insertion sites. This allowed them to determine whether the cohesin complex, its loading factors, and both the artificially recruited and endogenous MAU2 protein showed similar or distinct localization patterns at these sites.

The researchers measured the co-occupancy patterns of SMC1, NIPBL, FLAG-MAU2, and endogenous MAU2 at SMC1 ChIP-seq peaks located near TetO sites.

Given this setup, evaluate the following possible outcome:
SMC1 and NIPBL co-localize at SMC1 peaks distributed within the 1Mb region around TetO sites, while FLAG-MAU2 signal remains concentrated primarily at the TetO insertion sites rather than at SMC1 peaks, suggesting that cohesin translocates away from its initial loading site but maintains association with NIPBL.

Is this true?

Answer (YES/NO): NO